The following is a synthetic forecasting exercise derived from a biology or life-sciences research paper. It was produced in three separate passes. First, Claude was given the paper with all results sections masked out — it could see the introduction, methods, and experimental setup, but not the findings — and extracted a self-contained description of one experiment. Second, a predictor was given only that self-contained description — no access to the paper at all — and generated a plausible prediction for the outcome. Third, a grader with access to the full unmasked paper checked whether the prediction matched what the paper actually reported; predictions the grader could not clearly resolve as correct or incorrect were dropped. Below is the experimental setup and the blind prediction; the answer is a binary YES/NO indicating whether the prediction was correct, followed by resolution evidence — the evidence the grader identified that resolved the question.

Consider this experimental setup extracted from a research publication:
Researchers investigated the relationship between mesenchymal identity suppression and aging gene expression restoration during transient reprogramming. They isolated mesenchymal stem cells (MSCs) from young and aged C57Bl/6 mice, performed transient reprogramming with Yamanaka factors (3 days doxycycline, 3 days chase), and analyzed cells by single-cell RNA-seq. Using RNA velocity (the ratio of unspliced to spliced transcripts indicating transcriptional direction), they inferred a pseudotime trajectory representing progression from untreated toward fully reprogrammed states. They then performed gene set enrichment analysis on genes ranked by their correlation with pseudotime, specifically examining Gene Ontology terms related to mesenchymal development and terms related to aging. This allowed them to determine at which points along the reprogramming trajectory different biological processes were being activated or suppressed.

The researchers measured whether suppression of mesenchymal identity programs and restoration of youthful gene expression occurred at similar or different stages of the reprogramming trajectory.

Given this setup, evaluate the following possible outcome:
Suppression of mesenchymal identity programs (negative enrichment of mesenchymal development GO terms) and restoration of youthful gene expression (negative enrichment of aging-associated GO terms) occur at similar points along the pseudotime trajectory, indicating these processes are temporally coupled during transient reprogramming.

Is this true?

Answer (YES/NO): NO